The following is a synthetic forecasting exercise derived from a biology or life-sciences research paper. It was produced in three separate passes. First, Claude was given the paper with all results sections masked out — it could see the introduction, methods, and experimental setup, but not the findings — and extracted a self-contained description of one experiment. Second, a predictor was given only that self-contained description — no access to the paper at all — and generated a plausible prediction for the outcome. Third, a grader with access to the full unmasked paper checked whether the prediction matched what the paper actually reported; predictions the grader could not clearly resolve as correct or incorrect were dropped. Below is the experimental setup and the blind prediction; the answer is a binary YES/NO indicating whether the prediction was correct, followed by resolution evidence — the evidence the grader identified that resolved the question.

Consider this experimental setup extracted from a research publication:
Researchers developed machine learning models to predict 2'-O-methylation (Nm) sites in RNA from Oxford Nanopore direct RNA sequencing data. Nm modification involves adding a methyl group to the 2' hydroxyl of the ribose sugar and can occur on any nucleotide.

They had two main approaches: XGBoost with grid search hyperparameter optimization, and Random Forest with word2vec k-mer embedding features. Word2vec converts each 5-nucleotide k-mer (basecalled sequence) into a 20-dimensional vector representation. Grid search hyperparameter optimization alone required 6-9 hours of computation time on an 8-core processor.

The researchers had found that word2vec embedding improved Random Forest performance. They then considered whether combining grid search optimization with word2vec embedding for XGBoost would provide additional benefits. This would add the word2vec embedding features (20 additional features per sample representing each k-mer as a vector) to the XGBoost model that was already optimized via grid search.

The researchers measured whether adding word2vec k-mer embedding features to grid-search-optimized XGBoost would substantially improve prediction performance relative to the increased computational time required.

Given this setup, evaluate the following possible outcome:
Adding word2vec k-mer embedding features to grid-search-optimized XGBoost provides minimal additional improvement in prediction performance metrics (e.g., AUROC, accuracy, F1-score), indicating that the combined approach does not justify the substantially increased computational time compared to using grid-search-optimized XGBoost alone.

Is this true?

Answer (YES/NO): YES